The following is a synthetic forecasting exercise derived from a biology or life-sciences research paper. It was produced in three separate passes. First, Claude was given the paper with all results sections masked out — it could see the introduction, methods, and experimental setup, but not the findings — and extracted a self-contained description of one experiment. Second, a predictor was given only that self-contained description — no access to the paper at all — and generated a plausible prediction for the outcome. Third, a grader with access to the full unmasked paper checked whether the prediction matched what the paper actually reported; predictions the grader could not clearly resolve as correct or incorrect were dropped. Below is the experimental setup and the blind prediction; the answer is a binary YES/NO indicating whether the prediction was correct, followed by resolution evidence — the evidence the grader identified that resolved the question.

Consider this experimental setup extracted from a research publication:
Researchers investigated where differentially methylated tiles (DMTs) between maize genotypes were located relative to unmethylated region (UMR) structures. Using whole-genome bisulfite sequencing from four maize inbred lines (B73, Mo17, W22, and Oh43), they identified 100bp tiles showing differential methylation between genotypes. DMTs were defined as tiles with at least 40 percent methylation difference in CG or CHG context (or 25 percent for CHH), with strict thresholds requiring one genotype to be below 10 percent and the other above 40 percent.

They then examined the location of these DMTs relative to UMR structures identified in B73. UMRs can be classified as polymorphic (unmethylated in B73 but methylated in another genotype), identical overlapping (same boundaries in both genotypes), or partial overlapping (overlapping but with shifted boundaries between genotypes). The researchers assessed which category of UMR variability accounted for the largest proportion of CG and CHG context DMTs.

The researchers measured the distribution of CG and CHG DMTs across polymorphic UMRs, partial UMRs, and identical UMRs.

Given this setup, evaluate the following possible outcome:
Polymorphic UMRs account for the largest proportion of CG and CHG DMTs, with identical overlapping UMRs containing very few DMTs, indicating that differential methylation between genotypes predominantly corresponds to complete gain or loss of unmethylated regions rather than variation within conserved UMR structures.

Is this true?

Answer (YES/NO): NO